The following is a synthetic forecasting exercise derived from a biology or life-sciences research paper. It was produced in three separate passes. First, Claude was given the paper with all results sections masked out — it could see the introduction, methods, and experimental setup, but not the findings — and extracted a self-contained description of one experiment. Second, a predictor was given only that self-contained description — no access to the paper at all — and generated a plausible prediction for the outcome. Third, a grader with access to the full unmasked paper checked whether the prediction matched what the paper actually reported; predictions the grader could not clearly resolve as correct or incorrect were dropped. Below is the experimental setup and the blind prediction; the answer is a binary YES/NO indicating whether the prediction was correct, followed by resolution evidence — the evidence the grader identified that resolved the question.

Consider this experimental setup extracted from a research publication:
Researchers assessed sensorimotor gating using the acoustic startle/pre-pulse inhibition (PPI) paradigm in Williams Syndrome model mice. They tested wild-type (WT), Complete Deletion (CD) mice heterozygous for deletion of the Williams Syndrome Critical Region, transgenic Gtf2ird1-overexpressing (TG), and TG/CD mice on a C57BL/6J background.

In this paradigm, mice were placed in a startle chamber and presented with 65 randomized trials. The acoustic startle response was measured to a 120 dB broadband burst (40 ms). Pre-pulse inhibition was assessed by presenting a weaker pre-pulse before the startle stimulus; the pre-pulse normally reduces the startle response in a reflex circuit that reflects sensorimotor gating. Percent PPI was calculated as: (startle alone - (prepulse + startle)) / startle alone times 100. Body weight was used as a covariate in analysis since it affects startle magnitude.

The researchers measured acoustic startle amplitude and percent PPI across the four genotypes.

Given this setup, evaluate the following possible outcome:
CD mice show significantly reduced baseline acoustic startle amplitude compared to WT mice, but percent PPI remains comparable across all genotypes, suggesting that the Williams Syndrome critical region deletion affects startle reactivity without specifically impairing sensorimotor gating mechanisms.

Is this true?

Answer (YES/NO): NO